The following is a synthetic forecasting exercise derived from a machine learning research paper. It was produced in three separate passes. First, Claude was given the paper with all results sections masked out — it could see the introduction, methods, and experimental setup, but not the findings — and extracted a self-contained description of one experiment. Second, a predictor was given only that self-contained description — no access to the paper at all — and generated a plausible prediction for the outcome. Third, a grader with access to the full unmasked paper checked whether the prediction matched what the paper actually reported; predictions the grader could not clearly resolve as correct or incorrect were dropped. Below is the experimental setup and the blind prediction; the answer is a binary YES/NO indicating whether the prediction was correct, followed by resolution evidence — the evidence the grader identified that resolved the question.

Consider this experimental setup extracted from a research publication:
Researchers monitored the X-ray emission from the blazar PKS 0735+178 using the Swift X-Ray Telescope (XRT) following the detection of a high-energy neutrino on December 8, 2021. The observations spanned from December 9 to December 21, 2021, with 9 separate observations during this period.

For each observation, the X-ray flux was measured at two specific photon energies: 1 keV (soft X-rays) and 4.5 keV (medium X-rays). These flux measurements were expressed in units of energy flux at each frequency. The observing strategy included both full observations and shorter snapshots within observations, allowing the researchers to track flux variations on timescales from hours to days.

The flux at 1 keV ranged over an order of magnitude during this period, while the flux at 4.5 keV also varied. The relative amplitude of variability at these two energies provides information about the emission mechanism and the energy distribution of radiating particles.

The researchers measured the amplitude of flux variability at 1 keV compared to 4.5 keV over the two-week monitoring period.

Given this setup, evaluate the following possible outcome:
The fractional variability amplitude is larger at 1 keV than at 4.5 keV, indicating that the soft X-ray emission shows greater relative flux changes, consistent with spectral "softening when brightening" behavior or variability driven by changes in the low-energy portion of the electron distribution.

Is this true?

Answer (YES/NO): YES